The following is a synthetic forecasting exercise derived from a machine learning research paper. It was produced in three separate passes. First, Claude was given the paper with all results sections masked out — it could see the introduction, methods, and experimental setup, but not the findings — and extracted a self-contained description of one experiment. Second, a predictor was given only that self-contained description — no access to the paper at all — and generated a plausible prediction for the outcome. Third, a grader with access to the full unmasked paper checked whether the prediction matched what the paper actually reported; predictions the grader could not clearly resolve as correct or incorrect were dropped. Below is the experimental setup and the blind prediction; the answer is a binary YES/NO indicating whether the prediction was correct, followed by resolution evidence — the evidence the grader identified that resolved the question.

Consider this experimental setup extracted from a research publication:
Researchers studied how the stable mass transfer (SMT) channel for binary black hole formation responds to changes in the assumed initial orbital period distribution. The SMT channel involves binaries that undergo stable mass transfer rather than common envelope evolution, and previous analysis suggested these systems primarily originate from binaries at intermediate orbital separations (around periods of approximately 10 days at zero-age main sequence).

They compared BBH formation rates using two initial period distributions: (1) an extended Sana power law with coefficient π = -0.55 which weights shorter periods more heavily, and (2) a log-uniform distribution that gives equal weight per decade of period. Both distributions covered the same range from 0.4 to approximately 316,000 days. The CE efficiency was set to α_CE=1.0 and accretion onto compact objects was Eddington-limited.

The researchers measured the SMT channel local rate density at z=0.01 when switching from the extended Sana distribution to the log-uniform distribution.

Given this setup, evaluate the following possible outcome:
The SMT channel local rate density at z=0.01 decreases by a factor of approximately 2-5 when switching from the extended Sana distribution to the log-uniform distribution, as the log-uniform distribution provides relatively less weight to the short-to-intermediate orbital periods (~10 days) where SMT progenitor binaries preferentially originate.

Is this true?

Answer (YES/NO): NO